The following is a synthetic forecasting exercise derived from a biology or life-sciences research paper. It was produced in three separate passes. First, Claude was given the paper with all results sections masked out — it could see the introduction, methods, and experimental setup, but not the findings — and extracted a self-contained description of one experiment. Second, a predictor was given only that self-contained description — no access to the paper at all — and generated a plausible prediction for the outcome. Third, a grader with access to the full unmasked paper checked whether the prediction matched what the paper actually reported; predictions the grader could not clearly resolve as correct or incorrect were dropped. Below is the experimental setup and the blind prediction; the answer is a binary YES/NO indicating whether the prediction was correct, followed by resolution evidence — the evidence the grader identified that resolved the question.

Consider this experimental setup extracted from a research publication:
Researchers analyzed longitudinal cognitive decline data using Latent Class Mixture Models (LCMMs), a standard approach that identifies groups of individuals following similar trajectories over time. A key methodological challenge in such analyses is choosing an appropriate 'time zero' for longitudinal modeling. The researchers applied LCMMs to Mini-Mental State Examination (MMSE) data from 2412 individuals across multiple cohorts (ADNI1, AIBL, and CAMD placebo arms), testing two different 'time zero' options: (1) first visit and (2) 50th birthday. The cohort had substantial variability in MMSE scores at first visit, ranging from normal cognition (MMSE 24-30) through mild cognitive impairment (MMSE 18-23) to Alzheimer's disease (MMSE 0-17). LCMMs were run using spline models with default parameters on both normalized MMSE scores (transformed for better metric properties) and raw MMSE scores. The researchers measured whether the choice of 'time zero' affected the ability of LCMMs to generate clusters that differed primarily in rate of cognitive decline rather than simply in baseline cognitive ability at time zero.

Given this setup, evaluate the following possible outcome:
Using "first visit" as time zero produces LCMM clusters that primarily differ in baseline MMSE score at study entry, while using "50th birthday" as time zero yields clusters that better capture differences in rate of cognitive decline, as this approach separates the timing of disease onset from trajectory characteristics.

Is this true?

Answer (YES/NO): NO